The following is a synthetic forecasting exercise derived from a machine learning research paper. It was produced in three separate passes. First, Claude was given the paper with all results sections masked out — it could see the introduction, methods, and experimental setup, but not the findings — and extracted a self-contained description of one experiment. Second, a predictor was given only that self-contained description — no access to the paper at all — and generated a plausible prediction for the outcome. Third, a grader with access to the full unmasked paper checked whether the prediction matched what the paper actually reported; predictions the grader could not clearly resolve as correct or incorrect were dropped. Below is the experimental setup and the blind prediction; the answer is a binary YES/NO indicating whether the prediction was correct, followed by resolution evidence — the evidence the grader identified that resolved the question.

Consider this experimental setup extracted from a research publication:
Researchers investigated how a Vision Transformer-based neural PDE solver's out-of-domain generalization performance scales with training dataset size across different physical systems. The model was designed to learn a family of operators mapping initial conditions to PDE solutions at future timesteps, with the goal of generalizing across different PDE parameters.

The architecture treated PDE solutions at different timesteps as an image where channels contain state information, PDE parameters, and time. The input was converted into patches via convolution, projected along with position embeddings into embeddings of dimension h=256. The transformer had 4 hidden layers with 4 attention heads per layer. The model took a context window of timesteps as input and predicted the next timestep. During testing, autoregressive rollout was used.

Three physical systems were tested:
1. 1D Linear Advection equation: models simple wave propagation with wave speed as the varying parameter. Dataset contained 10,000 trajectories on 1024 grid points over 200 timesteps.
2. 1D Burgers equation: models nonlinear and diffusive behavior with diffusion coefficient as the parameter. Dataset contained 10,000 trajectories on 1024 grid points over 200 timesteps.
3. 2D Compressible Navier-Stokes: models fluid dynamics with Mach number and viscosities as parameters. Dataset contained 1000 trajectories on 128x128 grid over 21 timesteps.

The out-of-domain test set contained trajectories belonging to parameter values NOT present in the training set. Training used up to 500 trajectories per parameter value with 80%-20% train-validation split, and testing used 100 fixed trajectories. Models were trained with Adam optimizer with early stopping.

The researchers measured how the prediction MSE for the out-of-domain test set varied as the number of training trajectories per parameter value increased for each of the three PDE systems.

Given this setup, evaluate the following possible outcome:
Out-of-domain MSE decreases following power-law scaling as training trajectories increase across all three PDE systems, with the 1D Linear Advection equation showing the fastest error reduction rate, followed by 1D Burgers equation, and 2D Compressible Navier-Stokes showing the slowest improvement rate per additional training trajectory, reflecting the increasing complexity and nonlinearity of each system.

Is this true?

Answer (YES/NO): NO